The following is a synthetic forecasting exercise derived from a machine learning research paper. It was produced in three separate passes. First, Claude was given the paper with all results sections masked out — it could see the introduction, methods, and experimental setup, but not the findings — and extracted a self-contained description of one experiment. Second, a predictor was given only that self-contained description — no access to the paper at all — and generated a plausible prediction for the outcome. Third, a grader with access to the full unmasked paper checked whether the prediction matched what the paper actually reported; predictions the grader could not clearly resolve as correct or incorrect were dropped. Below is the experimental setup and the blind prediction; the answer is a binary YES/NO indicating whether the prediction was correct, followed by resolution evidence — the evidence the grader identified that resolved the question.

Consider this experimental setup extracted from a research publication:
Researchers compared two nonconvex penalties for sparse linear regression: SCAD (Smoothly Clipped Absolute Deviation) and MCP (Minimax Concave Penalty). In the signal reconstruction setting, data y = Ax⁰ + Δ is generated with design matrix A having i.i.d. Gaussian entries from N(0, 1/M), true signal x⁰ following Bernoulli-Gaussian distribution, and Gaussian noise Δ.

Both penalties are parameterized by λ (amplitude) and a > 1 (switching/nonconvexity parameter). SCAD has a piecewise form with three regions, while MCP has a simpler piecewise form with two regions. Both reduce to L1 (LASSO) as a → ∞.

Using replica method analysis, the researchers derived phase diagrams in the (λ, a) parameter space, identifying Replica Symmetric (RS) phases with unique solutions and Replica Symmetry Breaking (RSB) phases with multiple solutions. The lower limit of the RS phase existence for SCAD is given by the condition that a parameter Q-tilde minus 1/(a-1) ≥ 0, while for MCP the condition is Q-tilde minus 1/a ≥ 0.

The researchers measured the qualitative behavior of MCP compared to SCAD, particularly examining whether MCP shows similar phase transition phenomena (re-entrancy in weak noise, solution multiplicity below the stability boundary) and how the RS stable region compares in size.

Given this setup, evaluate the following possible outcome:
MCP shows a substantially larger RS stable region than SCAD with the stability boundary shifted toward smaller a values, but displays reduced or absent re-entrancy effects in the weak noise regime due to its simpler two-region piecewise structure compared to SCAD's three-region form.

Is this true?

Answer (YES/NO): NO